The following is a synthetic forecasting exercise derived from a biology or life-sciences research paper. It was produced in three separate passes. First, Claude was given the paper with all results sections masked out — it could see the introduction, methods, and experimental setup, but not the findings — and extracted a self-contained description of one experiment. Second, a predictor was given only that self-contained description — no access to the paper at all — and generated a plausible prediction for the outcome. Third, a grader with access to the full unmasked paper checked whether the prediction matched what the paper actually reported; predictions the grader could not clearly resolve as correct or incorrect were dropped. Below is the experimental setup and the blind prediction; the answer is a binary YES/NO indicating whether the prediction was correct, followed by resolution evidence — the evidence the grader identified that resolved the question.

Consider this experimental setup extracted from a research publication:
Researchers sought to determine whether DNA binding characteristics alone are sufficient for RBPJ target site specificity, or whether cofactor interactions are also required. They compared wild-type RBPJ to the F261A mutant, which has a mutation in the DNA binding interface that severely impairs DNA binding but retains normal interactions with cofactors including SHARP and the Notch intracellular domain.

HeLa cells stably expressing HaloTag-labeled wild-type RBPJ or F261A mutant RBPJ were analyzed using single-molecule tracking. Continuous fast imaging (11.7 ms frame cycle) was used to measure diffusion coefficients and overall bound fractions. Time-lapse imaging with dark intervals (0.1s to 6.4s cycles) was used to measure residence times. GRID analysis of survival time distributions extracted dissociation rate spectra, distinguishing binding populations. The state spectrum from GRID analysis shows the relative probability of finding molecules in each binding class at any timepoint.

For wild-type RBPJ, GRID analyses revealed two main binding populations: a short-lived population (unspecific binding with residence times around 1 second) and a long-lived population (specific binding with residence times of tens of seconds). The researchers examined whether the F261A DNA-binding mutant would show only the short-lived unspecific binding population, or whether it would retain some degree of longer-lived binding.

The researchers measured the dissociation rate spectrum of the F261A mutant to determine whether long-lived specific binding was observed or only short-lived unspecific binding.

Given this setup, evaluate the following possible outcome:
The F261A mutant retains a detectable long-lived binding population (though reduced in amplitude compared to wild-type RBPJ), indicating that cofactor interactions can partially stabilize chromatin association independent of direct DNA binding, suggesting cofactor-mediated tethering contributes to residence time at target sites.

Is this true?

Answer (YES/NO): NO